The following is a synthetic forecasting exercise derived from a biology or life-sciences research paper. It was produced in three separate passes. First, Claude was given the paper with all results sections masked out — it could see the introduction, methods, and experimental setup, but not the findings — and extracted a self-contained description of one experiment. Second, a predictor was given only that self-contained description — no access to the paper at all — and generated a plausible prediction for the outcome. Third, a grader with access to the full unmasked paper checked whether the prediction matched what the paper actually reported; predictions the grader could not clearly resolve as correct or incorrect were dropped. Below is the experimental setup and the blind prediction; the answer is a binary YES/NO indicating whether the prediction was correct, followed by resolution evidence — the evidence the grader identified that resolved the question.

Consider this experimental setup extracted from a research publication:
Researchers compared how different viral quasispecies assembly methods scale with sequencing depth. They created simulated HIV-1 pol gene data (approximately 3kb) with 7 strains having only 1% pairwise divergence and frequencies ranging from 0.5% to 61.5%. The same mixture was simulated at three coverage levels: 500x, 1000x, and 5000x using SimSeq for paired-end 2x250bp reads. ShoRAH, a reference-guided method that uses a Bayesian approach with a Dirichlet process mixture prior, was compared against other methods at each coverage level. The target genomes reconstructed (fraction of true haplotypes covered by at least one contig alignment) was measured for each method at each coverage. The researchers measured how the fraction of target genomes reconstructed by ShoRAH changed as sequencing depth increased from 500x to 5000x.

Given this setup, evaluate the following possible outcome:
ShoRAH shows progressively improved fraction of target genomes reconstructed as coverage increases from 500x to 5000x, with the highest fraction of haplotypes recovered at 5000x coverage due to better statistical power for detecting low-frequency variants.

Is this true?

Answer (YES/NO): NO